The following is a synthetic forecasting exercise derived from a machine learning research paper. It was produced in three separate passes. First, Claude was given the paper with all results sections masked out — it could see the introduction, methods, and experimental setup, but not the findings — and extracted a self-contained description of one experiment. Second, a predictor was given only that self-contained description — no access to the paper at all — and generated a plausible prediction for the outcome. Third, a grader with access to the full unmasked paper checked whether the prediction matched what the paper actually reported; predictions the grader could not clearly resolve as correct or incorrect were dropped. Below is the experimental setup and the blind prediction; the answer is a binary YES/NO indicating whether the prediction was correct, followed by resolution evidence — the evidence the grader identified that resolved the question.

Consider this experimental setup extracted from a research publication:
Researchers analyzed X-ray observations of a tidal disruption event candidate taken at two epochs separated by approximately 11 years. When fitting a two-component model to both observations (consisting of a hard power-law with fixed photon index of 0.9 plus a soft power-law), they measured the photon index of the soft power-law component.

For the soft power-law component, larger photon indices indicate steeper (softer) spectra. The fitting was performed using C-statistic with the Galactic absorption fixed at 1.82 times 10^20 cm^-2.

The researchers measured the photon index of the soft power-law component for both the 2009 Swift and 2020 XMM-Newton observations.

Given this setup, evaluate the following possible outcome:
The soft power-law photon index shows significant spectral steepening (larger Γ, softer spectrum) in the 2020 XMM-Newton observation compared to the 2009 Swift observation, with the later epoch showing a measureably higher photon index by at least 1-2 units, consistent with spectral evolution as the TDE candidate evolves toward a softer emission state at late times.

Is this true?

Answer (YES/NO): NO